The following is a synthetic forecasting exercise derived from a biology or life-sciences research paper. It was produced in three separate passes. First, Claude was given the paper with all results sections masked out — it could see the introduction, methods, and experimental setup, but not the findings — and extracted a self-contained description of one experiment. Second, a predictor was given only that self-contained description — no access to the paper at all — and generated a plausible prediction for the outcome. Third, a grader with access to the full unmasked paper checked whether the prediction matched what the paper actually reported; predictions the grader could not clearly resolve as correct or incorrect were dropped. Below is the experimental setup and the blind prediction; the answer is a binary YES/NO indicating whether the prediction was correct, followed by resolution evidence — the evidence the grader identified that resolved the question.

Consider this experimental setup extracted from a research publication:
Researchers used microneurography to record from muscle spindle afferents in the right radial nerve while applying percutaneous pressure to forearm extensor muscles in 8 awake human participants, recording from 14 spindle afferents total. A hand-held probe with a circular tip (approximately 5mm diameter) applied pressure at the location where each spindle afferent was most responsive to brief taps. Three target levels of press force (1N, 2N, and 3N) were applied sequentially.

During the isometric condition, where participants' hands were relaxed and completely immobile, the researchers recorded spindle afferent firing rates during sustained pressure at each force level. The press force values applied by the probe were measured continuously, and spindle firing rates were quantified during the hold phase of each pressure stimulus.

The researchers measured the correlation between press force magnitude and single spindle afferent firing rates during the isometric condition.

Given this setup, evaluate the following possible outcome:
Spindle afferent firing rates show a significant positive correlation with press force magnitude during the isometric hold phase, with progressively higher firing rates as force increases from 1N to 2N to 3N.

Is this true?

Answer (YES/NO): NO